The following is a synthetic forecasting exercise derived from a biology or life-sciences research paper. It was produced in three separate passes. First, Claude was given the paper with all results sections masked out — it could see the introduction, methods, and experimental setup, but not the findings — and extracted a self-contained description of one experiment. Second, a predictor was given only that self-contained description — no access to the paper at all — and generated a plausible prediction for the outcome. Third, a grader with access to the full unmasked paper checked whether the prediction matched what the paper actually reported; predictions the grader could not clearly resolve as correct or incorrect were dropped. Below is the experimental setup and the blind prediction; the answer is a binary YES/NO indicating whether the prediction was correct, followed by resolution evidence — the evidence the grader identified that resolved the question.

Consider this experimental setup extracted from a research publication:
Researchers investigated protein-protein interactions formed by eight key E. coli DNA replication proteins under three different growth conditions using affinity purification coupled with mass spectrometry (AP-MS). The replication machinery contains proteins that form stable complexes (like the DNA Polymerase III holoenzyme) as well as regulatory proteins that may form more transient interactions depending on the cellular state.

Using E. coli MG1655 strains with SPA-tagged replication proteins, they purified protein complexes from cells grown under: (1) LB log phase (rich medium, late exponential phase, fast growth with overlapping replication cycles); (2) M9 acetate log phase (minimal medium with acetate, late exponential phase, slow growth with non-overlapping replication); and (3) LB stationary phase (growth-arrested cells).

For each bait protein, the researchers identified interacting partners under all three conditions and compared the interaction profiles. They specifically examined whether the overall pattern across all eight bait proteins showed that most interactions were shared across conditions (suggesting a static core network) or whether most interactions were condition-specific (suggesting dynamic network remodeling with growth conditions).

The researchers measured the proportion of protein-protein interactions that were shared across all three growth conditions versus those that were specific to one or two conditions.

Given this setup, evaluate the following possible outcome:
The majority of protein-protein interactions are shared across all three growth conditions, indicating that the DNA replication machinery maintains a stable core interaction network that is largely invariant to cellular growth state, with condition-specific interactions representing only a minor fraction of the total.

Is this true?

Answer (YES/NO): NO